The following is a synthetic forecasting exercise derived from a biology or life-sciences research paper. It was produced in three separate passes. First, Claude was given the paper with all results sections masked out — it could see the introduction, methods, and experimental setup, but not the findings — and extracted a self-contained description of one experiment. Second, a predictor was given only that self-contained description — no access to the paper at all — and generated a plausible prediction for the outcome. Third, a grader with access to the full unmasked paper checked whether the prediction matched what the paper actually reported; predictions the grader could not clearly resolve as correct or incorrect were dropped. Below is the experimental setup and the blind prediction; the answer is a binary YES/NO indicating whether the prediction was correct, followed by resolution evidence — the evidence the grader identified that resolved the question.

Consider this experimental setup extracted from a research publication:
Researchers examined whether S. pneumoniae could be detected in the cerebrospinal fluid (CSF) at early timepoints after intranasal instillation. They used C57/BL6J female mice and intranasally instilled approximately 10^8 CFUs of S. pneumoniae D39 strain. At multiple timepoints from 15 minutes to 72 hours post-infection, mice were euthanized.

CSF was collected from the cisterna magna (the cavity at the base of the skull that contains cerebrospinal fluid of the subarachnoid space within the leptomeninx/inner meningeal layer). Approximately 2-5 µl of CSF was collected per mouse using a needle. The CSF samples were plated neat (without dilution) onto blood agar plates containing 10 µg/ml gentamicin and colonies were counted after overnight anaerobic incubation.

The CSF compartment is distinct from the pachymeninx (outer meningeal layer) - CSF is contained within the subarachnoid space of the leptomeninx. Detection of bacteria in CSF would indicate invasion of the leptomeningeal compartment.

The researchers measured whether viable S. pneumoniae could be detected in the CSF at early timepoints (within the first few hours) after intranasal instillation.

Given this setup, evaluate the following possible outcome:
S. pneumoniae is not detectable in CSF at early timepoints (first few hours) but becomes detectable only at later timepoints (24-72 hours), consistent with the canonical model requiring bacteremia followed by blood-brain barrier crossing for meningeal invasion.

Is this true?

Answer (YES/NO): NO